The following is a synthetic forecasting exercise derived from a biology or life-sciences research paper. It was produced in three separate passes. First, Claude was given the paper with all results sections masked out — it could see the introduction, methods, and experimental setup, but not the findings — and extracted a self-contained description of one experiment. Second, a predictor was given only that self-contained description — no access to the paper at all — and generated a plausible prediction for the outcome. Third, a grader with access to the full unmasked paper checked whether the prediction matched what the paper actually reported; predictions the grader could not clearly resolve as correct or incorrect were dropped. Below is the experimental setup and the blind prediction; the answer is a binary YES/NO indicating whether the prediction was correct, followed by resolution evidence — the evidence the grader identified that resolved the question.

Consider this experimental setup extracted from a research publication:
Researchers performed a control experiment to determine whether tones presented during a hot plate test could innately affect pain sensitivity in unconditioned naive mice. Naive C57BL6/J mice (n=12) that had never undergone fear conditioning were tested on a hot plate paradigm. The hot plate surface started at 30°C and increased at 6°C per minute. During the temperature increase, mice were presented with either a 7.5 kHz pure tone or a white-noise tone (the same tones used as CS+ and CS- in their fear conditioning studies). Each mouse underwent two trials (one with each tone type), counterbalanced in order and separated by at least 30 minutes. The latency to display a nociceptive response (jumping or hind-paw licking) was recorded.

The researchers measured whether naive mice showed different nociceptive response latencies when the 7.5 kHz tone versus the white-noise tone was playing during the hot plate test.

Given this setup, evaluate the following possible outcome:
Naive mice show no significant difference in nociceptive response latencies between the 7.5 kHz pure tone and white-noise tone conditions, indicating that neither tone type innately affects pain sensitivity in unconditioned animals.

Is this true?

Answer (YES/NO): YES